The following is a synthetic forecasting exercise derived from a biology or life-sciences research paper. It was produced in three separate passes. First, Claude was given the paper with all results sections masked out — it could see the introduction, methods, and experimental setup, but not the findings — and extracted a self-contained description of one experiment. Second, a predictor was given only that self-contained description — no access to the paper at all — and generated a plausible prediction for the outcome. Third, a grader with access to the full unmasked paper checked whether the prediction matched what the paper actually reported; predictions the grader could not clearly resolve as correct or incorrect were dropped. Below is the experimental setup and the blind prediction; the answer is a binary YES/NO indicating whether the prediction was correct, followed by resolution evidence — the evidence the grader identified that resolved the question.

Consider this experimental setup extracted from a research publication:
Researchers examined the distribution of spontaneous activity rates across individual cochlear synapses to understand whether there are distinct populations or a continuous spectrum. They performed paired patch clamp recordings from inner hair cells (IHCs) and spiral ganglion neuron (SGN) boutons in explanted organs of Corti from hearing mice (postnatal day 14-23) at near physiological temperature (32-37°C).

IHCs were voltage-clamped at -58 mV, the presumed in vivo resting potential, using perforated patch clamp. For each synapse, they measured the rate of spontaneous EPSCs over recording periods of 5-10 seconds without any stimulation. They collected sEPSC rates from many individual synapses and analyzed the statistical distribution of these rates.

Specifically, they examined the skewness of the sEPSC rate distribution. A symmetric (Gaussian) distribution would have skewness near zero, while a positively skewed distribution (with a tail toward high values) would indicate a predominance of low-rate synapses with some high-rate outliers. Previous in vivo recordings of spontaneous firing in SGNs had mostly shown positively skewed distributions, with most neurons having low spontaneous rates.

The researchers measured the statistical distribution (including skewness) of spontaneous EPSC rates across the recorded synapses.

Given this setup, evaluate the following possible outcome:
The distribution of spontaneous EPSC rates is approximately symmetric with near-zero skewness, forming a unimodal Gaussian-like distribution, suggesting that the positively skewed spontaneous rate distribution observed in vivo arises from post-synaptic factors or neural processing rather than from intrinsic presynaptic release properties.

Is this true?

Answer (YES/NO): NO